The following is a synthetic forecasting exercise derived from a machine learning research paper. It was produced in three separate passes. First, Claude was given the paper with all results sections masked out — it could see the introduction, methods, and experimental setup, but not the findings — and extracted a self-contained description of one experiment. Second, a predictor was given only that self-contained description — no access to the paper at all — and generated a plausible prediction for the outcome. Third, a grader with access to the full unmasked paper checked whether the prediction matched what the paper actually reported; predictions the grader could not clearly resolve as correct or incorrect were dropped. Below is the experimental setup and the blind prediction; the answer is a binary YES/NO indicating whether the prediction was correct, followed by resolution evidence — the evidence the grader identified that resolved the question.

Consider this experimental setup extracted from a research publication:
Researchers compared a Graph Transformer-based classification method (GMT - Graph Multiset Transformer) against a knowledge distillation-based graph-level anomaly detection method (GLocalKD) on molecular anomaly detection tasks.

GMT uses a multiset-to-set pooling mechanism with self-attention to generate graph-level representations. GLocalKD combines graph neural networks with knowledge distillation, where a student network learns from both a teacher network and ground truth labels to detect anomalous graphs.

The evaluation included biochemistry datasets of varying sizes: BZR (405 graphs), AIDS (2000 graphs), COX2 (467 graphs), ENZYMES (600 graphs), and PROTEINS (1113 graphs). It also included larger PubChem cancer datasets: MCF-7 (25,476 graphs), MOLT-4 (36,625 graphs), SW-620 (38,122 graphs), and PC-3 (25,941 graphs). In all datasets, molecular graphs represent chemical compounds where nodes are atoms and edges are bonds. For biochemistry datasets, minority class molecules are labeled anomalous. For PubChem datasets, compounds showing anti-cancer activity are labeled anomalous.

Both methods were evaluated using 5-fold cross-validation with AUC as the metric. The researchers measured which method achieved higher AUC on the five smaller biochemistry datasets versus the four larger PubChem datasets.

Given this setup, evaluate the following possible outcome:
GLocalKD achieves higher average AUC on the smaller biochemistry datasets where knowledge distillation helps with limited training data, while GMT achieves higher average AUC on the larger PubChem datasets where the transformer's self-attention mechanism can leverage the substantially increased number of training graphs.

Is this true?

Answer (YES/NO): YES